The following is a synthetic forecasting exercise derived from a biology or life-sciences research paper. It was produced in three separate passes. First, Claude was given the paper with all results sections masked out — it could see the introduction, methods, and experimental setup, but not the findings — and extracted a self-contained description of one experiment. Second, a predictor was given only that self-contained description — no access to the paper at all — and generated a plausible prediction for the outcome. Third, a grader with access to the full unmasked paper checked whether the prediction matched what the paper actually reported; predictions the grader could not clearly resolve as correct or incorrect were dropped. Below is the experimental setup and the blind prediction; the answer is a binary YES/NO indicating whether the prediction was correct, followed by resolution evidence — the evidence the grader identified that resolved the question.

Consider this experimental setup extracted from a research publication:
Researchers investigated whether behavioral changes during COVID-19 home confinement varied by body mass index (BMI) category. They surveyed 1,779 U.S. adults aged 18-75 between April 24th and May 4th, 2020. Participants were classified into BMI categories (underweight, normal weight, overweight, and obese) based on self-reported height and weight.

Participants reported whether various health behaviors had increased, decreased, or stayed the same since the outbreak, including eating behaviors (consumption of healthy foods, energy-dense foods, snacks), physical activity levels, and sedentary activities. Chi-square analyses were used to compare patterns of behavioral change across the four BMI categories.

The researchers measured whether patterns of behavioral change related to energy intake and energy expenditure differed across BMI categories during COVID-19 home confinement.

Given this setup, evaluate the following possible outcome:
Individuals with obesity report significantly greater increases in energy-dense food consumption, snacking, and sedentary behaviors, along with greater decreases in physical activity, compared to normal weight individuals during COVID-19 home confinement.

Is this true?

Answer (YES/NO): NO